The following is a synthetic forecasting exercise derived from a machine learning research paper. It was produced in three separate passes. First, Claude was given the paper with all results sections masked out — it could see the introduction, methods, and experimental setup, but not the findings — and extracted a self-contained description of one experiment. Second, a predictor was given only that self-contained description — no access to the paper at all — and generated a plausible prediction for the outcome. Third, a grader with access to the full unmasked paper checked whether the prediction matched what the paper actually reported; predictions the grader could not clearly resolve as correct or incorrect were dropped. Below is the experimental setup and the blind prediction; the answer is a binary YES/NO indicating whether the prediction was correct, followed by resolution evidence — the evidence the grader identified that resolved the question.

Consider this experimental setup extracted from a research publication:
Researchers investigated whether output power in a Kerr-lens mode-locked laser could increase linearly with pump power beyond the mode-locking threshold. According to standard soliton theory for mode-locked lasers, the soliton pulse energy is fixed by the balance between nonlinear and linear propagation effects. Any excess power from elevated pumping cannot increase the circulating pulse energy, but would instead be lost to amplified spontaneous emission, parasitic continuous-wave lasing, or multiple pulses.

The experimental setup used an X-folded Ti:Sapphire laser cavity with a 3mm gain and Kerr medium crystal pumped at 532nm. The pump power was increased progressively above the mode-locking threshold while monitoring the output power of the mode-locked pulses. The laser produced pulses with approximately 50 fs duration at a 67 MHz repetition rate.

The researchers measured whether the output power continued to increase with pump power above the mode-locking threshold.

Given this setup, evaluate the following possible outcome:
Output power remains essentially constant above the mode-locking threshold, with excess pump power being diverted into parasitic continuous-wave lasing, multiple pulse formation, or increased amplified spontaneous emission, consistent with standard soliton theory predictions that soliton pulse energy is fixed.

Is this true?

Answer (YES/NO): NO